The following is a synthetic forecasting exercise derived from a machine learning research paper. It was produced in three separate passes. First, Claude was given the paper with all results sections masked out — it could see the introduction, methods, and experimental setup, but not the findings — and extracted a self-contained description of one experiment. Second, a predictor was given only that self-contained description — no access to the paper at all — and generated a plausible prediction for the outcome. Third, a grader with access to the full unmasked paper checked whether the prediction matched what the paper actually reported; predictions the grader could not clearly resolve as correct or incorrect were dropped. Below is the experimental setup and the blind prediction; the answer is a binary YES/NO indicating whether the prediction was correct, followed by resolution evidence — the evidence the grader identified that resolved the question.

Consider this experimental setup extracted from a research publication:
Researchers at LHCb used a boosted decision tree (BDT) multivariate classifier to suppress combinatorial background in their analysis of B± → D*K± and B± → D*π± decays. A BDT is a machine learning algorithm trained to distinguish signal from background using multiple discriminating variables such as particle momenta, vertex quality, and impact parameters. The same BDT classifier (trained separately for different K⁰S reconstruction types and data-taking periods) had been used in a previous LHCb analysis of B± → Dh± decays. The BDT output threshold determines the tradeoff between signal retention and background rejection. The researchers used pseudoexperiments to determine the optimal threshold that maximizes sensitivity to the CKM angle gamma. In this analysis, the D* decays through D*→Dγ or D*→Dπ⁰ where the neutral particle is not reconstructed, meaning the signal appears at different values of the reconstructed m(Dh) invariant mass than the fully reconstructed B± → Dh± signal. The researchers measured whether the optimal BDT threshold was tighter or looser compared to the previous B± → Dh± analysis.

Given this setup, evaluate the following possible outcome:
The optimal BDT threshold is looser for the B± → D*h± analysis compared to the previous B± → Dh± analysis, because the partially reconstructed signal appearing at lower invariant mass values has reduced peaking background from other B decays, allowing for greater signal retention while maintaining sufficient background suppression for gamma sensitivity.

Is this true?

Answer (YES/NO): NO